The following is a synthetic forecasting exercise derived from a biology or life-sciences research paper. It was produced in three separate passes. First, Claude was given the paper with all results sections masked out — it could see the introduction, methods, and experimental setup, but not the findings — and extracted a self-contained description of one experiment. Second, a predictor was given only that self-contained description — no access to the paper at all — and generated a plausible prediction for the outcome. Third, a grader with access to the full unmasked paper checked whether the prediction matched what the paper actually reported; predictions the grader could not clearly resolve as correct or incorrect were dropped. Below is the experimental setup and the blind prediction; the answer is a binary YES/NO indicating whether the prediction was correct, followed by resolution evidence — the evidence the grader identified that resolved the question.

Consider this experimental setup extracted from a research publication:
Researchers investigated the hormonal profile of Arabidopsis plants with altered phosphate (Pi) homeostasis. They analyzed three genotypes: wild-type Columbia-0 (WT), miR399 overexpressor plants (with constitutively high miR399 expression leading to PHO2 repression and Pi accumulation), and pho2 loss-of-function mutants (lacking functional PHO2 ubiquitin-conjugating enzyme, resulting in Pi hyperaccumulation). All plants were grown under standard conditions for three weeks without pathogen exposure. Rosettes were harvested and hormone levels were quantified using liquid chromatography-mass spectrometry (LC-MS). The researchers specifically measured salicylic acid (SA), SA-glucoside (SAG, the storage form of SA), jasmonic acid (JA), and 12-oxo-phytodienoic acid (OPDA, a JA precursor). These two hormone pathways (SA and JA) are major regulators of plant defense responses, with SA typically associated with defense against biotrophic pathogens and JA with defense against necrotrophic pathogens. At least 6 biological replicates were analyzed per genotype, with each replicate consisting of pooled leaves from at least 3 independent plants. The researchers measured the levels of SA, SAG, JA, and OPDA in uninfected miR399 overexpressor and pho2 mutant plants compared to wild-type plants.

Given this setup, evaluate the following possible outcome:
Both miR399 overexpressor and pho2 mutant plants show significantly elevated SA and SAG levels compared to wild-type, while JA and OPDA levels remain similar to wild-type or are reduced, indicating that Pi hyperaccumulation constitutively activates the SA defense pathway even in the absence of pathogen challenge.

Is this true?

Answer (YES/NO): NO